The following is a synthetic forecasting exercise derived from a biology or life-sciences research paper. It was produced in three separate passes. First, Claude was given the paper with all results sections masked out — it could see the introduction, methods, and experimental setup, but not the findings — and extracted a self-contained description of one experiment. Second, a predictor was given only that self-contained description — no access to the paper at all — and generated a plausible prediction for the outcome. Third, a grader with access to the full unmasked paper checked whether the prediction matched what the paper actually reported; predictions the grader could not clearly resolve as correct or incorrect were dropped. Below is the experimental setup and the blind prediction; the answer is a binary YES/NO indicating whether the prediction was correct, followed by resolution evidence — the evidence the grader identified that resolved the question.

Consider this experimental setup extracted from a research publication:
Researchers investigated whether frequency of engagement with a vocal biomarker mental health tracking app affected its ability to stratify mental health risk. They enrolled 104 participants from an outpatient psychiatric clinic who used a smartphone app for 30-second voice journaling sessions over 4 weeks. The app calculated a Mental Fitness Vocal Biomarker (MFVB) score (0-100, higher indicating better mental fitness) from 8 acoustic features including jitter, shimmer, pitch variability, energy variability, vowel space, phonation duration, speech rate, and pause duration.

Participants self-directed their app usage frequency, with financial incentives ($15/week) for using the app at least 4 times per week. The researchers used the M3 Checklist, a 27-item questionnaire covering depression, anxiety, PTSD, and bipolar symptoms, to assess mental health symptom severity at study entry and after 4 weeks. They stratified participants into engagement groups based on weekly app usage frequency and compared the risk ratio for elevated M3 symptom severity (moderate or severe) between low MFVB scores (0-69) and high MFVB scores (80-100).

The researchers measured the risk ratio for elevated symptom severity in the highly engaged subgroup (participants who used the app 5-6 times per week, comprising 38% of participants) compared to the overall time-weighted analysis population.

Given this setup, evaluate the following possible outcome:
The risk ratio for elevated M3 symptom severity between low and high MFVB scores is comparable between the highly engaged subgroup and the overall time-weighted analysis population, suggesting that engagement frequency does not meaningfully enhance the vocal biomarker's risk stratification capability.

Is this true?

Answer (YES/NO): NO